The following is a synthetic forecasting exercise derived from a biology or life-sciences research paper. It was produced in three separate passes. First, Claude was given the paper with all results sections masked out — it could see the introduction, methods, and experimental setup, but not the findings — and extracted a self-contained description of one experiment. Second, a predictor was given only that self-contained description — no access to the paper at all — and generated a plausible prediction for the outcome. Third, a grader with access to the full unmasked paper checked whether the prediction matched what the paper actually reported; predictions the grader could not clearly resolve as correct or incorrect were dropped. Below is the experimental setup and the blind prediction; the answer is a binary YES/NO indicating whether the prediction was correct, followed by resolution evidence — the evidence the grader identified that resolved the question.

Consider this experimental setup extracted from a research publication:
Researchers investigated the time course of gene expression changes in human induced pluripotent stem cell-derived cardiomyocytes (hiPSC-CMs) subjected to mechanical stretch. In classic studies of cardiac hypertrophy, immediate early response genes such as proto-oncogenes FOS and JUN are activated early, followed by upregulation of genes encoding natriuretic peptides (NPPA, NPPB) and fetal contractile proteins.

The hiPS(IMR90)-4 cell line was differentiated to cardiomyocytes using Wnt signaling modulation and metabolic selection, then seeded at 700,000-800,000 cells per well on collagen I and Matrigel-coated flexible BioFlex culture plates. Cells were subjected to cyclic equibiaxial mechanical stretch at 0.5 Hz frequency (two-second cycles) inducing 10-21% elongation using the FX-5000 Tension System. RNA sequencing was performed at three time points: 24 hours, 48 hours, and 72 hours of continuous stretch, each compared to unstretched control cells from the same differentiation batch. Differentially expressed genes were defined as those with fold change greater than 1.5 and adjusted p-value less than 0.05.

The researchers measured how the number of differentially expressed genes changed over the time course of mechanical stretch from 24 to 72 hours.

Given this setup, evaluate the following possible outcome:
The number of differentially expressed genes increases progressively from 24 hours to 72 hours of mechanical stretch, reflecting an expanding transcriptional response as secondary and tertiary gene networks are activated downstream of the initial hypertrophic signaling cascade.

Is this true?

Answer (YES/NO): NO